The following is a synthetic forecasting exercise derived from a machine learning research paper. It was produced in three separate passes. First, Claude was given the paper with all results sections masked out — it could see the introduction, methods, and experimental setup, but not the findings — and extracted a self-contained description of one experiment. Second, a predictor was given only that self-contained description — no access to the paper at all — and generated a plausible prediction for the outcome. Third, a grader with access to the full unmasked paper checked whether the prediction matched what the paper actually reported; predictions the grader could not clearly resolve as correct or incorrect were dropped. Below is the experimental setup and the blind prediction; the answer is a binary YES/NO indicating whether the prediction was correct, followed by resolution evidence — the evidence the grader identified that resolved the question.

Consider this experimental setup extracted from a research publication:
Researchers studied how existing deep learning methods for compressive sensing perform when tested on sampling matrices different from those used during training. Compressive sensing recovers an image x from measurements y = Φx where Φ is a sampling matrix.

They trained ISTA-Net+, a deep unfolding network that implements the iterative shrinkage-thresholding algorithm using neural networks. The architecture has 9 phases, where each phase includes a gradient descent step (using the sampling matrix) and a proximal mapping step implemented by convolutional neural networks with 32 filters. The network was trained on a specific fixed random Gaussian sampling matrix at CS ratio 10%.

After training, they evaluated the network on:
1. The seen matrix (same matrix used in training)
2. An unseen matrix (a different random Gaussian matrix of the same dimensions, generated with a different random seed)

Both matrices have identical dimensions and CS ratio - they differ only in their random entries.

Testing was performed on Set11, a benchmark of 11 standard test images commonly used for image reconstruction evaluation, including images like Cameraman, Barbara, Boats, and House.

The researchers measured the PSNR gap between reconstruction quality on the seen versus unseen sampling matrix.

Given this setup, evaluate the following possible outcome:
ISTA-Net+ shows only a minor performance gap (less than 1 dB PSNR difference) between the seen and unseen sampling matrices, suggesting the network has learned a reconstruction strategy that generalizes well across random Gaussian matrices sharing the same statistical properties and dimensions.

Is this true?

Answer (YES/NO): NO